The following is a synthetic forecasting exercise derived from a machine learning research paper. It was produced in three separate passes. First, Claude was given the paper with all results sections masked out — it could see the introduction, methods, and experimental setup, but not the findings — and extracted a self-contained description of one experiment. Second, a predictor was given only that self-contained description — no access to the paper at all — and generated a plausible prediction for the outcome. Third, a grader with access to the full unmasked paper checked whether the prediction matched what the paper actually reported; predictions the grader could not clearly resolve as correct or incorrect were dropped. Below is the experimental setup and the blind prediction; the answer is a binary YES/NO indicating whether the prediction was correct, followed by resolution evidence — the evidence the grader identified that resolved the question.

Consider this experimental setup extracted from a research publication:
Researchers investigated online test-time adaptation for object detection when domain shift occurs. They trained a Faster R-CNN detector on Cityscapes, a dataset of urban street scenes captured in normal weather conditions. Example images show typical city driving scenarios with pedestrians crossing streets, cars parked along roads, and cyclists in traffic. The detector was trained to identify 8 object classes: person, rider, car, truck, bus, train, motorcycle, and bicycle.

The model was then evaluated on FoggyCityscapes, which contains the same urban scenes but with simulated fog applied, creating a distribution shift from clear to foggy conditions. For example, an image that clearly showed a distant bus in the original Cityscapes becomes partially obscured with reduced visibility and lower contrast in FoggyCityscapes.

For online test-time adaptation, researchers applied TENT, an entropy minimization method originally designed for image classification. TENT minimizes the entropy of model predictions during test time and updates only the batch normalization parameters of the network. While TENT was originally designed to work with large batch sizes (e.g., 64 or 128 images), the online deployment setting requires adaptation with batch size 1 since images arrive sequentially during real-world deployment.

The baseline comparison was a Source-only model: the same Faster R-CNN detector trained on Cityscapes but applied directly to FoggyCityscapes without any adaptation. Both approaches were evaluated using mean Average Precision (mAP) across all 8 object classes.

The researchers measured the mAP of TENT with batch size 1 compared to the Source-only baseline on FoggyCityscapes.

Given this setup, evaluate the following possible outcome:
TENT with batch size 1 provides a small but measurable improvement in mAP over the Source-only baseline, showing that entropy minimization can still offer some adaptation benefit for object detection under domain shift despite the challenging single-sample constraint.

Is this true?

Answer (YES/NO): YES